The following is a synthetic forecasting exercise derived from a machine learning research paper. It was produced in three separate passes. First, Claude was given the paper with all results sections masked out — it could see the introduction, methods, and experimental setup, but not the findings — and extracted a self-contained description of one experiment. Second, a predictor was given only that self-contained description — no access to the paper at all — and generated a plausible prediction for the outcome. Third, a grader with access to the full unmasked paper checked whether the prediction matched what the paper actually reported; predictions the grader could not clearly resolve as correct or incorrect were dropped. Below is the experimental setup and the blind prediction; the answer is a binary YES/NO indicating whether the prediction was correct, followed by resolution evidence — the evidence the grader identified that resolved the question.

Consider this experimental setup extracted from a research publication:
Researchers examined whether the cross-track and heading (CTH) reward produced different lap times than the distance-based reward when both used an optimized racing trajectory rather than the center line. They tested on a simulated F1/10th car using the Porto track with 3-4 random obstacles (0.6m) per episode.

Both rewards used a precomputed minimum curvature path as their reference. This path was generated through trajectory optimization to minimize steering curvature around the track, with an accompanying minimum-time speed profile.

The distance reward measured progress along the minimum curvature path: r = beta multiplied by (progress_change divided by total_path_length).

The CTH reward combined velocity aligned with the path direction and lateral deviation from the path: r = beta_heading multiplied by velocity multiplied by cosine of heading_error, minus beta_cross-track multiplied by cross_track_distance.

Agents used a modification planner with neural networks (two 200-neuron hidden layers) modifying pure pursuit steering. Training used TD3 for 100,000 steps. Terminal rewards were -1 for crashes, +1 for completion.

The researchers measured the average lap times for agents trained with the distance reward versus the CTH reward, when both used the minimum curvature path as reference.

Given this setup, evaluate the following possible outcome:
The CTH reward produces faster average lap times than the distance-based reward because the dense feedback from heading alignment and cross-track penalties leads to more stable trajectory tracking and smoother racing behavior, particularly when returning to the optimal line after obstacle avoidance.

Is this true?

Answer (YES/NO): YES